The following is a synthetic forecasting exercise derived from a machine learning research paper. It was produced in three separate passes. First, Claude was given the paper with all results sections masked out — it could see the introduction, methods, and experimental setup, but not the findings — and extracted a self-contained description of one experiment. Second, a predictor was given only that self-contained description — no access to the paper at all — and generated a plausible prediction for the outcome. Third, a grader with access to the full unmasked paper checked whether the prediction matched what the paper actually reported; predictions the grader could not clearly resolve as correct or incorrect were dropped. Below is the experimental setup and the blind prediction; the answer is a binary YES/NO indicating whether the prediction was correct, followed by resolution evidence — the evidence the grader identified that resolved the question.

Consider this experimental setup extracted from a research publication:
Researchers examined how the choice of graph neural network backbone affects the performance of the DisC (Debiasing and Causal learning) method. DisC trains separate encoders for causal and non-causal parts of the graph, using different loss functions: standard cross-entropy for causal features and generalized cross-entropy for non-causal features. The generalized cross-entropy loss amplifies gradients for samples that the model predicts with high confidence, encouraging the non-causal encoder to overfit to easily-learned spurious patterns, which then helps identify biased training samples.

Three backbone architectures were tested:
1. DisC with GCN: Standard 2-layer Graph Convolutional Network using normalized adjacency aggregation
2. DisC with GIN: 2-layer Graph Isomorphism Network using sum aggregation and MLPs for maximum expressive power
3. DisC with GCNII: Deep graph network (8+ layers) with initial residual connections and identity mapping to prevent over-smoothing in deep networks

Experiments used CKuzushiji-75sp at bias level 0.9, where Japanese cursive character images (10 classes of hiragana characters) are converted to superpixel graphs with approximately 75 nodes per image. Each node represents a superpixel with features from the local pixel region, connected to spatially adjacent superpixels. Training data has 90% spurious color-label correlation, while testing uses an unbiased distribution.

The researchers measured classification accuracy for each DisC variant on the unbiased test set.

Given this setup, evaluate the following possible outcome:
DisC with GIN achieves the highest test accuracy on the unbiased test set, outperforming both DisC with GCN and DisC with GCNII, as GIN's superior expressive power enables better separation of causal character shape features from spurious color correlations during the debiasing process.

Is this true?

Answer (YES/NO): NO